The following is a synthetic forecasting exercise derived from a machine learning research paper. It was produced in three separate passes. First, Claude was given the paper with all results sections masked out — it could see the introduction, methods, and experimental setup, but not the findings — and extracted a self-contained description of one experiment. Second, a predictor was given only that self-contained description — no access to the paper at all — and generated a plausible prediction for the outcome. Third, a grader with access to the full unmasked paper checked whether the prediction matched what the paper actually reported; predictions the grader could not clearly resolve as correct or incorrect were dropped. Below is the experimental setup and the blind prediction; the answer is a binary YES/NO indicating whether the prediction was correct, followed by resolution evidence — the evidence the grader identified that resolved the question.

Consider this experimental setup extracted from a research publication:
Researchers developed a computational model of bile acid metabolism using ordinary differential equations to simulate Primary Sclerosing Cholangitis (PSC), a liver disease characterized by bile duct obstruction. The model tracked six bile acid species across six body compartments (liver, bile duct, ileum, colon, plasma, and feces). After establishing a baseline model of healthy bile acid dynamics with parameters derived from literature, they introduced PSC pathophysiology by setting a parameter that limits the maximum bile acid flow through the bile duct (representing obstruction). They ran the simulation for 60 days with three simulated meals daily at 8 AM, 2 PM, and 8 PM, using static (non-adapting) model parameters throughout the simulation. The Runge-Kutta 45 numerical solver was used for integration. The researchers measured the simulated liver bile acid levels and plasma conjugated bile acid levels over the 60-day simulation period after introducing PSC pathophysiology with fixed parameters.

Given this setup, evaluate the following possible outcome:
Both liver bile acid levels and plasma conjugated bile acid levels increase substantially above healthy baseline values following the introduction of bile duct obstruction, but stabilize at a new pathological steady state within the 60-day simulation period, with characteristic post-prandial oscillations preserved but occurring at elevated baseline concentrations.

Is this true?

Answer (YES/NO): NO